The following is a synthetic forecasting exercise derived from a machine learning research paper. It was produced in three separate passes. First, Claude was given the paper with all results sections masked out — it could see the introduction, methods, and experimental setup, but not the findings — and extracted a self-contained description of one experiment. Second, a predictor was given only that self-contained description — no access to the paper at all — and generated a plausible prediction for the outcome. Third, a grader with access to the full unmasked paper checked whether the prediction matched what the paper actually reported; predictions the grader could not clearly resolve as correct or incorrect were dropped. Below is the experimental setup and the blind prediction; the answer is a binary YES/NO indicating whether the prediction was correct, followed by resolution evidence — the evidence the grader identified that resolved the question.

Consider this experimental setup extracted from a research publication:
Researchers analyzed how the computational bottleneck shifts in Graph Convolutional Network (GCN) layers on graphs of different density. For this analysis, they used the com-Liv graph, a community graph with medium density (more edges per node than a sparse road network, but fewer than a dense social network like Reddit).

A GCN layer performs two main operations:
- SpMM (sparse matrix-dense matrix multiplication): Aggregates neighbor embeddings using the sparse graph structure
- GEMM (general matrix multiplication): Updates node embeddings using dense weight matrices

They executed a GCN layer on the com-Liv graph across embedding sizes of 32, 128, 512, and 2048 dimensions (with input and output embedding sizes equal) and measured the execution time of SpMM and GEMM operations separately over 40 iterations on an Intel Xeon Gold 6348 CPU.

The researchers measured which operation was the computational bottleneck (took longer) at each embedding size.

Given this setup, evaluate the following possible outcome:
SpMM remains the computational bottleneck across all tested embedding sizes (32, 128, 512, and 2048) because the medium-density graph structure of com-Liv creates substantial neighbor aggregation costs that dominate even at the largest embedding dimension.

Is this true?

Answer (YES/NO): NO